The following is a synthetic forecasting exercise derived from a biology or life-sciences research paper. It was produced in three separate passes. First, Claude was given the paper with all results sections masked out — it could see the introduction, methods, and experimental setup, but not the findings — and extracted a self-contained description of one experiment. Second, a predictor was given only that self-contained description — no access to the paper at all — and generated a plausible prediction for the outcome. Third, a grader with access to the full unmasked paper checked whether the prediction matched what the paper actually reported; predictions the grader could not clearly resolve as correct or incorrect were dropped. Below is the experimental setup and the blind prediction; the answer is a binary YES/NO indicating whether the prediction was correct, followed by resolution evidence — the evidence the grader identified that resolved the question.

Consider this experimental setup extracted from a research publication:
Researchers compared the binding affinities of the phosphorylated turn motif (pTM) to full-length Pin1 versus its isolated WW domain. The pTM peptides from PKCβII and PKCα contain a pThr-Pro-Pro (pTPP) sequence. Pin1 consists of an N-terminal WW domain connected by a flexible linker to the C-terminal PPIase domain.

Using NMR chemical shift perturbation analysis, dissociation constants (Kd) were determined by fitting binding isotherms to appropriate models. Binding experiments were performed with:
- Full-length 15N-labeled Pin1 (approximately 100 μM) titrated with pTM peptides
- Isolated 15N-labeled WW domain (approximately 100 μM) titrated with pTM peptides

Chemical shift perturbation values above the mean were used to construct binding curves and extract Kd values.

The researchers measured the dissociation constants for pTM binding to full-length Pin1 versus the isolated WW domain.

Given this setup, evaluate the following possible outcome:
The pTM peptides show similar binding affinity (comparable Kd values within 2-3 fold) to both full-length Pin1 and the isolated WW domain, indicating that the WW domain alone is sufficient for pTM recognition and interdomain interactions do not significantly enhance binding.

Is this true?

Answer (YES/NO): YES